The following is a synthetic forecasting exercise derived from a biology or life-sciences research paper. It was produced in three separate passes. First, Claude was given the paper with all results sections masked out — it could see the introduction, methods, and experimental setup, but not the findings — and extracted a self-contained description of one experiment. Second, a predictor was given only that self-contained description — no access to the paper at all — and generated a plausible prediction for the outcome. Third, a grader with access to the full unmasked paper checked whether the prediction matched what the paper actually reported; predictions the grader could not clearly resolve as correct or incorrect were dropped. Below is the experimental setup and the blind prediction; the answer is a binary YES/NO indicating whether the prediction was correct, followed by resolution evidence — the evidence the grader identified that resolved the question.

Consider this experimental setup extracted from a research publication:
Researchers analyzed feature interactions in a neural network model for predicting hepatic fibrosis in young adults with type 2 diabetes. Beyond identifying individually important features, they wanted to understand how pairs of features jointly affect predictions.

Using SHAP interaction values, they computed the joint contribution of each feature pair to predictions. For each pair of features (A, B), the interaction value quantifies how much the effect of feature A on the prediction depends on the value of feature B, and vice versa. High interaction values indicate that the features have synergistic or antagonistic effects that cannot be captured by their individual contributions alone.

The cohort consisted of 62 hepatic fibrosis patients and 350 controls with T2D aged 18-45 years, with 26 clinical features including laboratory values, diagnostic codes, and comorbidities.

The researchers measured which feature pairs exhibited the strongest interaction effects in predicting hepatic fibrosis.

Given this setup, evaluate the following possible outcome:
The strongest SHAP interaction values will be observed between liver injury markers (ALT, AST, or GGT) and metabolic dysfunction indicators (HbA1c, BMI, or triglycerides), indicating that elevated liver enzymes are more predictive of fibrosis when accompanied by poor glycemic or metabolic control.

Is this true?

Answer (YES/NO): NO